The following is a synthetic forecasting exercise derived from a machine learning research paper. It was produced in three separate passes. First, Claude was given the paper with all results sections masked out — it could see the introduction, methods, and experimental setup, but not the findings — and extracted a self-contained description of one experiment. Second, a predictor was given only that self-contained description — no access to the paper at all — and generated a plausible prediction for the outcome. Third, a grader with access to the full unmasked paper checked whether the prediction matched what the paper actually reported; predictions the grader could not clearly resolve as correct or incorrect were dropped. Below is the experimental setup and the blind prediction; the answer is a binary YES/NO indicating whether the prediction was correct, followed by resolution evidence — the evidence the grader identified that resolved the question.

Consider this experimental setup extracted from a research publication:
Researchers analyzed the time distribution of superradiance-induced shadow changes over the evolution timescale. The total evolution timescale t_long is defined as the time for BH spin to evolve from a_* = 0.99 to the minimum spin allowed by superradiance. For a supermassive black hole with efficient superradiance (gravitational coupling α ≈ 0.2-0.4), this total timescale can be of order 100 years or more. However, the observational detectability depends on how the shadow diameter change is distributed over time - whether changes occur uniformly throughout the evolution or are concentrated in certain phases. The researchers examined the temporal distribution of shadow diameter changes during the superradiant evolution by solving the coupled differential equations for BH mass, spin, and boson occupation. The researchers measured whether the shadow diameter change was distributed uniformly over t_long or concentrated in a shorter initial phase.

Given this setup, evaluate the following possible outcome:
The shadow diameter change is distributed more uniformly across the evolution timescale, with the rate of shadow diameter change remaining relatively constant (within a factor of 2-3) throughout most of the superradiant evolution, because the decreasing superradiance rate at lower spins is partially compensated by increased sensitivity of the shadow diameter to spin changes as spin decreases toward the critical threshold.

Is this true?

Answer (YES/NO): NO